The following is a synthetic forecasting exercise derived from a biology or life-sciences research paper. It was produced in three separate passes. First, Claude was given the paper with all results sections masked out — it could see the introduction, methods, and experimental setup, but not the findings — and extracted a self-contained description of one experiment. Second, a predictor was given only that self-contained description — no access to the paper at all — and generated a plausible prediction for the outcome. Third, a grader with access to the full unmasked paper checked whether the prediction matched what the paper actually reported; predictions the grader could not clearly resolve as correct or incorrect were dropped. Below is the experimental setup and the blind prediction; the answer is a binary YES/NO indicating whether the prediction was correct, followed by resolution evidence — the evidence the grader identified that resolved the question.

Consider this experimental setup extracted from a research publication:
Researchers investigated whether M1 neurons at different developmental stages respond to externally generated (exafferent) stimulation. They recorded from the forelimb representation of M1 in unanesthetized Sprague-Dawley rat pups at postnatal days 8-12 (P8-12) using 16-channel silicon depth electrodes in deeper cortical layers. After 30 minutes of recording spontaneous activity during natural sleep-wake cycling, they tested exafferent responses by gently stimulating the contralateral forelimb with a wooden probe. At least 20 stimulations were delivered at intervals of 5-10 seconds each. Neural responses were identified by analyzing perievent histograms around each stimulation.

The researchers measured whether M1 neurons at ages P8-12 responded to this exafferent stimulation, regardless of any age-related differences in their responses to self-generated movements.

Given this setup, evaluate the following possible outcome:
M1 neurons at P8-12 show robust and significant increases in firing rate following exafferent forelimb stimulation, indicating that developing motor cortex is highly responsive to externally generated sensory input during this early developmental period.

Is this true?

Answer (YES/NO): YES